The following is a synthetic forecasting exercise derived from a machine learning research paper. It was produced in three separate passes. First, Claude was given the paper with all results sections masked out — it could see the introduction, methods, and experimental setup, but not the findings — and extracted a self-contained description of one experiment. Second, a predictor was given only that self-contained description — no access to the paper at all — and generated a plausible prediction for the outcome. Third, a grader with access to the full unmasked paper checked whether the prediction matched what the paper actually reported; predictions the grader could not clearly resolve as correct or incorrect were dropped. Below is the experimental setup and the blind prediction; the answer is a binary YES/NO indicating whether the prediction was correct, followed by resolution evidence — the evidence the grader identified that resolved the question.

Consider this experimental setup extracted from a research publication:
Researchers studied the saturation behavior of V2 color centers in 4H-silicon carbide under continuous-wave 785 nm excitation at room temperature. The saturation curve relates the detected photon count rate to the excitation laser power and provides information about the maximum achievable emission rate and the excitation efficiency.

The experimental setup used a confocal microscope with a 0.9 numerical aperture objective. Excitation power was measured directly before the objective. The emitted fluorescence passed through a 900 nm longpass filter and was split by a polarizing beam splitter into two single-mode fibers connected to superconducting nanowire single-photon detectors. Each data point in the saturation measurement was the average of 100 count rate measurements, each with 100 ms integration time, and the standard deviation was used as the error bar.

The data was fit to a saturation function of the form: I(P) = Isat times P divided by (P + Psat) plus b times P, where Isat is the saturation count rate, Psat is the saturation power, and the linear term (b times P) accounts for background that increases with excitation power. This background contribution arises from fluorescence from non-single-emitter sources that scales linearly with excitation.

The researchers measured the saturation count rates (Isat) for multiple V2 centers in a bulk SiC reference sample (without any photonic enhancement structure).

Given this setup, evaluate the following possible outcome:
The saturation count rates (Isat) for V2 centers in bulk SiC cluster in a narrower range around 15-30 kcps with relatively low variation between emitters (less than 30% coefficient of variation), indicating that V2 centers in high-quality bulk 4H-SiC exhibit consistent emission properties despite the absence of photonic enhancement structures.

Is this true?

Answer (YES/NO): NO